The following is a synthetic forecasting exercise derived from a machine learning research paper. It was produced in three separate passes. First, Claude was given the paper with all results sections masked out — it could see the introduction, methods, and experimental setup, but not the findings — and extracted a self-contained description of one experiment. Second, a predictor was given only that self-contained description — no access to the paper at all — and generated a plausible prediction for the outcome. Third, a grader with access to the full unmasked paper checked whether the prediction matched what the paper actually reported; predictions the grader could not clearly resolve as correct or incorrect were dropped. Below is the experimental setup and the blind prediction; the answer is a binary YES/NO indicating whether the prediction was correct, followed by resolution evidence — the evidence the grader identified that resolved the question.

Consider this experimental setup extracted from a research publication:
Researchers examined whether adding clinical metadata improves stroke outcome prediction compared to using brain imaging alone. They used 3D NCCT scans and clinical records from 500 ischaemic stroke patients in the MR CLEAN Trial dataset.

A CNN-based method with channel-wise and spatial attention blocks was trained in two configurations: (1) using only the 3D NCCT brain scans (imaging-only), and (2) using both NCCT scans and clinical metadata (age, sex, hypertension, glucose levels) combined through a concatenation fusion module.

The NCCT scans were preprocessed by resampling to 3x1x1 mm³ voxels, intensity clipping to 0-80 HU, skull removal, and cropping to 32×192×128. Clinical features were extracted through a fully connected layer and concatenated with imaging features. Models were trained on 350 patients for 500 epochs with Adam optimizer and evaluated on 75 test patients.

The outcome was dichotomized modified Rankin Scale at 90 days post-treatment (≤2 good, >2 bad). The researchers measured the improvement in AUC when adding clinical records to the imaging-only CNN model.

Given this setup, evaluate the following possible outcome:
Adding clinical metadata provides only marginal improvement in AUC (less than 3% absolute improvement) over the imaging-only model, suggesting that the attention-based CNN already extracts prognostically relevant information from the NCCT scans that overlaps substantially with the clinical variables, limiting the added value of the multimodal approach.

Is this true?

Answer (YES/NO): NO